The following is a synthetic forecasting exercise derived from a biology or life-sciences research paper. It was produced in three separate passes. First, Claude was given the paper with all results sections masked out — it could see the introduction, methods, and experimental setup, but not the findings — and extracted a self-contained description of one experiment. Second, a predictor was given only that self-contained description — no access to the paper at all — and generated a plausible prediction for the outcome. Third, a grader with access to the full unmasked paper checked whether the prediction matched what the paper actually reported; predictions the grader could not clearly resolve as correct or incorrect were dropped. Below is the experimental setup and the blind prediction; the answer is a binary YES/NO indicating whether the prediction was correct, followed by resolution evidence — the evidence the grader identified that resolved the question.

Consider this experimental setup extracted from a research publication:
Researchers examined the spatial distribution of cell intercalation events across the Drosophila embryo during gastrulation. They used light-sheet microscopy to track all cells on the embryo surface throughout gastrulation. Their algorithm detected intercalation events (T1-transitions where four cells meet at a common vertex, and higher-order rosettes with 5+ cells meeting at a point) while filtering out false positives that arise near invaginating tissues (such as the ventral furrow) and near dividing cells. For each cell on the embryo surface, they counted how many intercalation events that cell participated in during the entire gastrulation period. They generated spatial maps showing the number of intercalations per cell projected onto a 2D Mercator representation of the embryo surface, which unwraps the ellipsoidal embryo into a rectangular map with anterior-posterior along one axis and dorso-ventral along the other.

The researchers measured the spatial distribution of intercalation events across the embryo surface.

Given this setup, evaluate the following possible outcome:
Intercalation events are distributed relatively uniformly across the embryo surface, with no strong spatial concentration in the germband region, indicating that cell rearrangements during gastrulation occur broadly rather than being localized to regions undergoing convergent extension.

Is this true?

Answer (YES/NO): NO